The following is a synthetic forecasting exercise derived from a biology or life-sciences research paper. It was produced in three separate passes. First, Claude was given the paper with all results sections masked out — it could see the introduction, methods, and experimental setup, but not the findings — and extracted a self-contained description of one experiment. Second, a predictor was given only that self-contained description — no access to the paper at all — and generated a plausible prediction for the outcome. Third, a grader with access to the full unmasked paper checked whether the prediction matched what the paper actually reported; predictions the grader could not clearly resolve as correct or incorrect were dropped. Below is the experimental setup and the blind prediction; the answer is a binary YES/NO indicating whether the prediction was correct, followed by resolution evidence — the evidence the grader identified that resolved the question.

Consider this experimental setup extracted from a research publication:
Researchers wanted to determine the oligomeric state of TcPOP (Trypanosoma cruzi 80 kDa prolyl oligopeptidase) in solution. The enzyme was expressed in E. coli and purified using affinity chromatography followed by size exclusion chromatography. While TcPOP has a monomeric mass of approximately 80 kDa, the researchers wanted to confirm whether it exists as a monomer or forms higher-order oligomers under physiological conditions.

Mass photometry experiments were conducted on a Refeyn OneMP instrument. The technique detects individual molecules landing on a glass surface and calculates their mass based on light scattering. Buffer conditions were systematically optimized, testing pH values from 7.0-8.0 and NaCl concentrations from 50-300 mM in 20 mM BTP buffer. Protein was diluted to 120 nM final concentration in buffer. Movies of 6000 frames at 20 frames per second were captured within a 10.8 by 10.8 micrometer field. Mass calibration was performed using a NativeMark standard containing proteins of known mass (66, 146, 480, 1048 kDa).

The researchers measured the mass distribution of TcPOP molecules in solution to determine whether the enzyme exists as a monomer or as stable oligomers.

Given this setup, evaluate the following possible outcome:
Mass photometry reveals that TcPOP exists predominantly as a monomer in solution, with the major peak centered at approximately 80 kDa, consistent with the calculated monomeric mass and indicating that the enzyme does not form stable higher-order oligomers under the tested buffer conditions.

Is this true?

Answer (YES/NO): YES